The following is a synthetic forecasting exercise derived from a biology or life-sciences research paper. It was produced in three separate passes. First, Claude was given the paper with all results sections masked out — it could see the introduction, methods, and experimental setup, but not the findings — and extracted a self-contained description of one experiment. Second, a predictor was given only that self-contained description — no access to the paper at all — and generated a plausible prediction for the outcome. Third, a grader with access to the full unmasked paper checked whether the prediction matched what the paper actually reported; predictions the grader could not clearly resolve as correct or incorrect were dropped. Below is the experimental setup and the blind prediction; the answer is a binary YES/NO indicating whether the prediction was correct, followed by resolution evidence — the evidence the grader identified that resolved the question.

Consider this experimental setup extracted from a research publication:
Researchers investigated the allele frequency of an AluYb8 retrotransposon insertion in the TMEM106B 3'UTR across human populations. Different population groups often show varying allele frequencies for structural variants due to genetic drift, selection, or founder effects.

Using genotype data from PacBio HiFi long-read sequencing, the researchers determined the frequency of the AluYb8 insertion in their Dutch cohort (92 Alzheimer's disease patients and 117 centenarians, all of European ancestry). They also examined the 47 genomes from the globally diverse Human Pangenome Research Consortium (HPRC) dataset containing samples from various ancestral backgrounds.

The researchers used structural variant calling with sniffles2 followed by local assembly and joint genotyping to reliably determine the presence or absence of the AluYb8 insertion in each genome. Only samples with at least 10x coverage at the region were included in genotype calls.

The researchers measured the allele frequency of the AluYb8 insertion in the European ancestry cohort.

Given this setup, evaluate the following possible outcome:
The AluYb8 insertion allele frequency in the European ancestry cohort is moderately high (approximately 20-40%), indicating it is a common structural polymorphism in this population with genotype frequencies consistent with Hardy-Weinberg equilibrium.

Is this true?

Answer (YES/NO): NO